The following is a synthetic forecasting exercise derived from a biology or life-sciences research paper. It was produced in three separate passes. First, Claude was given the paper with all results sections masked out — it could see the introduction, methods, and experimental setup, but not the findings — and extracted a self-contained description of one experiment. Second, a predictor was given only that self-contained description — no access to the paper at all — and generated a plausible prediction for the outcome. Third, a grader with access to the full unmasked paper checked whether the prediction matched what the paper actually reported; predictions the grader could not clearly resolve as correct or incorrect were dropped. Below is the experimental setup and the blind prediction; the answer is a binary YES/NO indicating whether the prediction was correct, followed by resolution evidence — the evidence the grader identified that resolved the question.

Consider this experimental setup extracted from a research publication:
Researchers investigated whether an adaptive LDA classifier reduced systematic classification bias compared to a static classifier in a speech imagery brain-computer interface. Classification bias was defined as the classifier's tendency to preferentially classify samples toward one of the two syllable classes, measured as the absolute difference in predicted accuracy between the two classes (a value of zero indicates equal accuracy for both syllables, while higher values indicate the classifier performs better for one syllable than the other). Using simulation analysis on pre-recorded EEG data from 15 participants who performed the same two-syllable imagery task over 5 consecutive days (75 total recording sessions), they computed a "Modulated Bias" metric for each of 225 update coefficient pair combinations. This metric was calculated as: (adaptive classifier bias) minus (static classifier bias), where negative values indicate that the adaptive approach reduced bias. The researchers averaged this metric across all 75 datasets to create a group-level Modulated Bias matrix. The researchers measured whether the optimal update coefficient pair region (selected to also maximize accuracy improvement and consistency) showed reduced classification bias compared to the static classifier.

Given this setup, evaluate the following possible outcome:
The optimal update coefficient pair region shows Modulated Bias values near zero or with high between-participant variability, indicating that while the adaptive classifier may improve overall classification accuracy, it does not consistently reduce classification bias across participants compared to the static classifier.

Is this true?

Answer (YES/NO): NO